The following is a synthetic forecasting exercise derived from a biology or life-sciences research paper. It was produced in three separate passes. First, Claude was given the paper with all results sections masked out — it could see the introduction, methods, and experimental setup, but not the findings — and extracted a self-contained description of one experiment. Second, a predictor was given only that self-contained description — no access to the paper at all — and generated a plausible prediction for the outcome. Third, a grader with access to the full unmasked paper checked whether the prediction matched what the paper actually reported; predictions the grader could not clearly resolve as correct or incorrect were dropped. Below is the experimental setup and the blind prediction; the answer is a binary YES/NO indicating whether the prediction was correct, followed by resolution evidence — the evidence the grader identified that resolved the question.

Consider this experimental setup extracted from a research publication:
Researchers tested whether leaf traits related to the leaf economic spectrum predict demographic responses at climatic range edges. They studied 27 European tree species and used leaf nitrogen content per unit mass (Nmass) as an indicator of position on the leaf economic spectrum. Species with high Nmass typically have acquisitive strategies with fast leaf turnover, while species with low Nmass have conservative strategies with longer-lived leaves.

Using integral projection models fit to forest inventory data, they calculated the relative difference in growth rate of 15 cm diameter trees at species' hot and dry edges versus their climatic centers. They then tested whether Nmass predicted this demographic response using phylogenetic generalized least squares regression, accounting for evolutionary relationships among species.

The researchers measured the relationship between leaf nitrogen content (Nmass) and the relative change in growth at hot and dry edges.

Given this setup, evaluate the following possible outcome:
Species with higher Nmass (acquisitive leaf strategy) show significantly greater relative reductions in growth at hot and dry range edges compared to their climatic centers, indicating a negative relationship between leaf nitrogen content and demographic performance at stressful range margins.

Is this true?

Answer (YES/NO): NO